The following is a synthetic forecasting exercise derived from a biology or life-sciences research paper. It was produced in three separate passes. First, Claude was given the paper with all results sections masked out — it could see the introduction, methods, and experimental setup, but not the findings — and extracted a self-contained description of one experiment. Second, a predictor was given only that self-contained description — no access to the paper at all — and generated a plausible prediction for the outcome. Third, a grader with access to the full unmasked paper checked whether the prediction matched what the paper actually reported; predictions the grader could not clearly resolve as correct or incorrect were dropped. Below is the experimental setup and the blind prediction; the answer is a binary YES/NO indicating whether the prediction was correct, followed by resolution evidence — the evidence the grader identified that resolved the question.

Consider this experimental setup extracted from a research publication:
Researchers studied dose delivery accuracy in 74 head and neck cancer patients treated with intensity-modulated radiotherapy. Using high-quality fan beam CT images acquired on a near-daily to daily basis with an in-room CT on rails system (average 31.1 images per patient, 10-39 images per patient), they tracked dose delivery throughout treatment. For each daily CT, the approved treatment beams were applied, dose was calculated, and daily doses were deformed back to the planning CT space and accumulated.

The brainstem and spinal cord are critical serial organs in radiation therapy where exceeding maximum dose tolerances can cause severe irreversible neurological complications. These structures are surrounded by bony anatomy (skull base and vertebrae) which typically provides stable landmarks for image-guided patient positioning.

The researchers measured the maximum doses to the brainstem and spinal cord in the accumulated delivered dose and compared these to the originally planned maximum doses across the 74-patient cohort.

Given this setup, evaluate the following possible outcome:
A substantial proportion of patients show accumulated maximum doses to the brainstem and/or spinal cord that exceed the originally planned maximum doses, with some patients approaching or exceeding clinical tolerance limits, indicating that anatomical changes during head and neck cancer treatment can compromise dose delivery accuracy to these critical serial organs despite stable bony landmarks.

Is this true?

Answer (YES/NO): NO